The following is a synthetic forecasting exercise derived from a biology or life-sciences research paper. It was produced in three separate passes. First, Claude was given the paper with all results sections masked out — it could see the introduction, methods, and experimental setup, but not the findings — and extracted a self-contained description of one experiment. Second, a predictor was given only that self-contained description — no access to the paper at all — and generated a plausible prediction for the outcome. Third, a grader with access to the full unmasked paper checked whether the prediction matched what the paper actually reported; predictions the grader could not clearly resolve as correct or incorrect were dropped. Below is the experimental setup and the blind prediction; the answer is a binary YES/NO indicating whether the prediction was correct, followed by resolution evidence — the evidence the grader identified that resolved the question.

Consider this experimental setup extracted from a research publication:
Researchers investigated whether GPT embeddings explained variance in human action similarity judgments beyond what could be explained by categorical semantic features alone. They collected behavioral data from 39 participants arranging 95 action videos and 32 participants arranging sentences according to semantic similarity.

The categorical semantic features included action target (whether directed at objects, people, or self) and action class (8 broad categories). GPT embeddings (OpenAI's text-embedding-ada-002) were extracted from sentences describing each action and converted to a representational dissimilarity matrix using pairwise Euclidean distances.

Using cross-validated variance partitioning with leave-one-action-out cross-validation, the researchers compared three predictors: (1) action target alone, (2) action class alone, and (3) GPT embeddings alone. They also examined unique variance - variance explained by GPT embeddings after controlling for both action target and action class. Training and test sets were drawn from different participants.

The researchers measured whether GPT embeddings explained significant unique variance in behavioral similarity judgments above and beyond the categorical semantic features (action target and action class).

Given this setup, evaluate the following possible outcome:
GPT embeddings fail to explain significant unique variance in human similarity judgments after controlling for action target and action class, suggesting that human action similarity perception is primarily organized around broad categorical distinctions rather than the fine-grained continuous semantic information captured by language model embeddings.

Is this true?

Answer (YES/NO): NO